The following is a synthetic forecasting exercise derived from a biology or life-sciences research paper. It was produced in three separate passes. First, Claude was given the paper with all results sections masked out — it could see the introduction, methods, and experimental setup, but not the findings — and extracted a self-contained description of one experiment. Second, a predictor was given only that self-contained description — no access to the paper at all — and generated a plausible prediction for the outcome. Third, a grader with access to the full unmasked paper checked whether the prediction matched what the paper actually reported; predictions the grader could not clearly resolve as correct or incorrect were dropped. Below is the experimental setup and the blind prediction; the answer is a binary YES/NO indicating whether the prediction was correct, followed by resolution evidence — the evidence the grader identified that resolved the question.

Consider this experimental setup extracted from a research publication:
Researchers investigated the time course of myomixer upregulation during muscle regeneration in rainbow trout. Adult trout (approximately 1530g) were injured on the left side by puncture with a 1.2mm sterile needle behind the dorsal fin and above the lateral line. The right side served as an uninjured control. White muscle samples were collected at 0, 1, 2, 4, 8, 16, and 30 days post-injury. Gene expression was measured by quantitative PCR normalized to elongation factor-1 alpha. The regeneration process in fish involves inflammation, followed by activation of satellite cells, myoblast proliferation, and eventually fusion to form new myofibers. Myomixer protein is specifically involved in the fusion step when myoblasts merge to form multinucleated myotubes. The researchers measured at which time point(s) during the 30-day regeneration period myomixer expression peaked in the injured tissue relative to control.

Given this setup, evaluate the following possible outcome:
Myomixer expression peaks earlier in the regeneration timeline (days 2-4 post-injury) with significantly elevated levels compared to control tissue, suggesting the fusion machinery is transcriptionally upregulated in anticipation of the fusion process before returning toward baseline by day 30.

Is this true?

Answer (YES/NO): NO